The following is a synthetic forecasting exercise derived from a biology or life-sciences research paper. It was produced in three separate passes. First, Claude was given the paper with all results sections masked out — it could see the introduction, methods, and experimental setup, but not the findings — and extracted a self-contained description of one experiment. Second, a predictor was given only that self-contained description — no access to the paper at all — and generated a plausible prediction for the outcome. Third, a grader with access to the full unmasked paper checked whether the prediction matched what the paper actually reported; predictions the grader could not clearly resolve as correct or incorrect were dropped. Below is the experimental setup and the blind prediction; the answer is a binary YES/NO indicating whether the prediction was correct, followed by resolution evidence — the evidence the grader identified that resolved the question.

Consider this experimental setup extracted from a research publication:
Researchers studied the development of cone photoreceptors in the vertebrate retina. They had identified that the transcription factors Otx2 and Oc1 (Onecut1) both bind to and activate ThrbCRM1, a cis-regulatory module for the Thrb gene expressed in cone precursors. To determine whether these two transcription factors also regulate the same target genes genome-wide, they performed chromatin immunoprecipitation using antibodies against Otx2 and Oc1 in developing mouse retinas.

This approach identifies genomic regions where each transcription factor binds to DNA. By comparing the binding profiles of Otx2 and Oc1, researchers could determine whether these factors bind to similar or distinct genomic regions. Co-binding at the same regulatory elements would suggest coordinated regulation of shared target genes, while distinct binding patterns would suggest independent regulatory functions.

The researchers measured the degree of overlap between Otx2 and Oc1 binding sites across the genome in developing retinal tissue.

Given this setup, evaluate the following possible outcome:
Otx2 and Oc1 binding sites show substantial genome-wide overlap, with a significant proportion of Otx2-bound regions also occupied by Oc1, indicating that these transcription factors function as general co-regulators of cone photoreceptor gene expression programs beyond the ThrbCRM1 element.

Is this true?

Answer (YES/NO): YES